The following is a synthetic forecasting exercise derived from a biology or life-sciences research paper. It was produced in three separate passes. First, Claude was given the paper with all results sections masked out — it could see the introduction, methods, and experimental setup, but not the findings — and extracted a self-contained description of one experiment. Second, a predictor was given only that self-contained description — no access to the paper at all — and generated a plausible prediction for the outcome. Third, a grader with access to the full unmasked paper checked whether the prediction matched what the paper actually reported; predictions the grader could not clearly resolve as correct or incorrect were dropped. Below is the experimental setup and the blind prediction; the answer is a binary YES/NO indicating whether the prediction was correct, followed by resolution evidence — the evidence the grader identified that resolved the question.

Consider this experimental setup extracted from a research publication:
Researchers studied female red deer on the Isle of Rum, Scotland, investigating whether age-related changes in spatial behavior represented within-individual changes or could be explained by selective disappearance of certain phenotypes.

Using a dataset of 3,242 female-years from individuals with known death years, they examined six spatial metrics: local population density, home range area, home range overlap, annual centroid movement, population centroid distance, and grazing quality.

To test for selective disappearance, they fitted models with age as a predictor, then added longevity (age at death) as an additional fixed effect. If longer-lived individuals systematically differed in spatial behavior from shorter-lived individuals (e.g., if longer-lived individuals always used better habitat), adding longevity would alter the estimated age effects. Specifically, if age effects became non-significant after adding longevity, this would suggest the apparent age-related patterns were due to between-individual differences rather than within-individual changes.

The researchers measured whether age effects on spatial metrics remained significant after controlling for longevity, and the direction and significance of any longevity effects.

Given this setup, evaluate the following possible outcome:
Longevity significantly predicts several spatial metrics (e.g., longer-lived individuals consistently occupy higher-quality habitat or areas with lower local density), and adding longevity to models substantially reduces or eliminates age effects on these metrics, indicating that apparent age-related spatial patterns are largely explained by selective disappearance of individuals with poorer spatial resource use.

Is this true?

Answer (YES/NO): NO